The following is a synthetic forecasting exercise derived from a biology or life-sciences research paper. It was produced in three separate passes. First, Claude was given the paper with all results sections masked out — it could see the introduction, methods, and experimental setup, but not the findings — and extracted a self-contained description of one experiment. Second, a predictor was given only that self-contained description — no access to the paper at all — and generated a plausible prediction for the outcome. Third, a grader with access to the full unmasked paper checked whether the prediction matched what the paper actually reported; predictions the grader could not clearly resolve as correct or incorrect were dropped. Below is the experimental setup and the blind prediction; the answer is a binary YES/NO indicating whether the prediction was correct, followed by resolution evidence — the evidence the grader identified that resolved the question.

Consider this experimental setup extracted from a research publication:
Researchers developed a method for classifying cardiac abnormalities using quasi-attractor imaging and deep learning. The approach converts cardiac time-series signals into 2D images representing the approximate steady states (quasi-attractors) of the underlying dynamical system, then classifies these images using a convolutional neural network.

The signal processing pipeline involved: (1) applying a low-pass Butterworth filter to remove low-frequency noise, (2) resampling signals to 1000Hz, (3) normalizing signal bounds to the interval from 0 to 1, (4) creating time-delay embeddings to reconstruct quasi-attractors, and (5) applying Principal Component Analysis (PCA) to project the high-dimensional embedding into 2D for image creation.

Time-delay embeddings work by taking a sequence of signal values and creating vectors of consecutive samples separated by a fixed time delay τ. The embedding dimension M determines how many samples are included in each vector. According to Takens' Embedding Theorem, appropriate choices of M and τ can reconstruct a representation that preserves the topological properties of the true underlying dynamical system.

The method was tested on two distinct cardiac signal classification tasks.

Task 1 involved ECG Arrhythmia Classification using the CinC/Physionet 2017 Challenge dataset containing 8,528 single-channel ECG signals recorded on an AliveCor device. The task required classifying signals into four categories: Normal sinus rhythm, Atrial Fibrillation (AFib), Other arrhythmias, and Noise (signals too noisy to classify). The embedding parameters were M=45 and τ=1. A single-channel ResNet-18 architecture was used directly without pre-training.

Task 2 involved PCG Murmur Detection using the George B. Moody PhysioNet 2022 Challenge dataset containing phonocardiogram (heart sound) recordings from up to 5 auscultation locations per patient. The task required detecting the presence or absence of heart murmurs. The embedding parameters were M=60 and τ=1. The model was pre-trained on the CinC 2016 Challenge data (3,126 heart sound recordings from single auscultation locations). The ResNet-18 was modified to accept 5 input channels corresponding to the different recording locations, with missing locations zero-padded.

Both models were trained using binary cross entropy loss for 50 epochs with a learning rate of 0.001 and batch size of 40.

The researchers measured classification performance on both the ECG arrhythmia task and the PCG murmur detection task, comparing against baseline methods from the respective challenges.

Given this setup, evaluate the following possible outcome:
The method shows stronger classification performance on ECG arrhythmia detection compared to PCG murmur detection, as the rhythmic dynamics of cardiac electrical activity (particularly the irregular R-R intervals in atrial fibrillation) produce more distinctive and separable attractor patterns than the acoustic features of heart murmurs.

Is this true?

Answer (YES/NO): YES